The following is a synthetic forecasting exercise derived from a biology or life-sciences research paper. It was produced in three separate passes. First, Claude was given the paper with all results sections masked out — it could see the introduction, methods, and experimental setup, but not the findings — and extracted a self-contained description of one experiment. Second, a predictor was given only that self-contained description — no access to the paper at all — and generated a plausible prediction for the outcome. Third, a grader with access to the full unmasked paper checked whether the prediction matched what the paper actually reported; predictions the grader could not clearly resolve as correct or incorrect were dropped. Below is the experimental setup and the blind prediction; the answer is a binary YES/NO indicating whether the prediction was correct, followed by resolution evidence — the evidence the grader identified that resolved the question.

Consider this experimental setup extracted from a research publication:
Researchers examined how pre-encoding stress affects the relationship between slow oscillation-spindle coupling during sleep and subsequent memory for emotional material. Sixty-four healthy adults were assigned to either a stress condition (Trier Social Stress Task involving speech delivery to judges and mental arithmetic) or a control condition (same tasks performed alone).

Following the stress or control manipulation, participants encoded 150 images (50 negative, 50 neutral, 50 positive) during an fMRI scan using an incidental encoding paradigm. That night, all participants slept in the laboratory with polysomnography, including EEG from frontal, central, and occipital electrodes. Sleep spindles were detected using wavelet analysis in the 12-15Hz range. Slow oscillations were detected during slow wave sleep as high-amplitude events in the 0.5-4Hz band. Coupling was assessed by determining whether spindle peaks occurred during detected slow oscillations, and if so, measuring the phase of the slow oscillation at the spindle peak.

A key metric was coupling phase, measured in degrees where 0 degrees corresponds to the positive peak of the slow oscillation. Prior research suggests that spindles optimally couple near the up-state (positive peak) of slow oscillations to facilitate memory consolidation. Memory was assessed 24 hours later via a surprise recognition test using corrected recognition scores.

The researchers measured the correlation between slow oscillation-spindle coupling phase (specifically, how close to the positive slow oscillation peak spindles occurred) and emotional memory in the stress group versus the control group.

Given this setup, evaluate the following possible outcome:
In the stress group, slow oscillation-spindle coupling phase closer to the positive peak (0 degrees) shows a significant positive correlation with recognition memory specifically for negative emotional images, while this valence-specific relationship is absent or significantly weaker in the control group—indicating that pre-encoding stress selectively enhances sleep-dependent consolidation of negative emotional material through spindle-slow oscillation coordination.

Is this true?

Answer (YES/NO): NO